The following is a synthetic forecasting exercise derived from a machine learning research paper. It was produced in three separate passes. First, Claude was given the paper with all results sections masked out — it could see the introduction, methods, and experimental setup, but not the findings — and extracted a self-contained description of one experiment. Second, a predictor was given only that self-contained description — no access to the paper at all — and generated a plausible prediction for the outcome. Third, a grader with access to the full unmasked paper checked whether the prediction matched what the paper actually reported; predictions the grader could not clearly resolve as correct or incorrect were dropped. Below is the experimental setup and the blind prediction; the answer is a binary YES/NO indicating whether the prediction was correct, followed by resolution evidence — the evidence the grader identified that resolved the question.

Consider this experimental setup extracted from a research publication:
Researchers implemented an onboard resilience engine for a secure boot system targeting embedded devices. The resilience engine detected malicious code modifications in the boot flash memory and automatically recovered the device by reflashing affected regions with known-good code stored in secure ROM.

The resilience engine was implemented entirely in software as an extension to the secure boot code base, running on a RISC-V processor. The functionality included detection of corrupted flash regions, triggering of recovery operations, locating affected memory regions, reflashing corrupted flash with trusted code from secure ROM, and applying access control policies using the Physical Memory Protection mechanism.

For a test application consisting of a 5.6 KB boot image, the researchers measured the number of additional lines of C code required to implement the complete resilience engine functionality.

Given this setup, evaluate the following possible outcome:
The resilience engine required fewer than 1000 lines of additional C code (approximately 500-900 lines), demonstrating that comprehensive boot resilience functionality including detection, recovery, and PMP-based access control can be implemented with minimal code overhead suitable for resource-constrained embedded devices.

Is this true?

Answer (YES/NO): NO